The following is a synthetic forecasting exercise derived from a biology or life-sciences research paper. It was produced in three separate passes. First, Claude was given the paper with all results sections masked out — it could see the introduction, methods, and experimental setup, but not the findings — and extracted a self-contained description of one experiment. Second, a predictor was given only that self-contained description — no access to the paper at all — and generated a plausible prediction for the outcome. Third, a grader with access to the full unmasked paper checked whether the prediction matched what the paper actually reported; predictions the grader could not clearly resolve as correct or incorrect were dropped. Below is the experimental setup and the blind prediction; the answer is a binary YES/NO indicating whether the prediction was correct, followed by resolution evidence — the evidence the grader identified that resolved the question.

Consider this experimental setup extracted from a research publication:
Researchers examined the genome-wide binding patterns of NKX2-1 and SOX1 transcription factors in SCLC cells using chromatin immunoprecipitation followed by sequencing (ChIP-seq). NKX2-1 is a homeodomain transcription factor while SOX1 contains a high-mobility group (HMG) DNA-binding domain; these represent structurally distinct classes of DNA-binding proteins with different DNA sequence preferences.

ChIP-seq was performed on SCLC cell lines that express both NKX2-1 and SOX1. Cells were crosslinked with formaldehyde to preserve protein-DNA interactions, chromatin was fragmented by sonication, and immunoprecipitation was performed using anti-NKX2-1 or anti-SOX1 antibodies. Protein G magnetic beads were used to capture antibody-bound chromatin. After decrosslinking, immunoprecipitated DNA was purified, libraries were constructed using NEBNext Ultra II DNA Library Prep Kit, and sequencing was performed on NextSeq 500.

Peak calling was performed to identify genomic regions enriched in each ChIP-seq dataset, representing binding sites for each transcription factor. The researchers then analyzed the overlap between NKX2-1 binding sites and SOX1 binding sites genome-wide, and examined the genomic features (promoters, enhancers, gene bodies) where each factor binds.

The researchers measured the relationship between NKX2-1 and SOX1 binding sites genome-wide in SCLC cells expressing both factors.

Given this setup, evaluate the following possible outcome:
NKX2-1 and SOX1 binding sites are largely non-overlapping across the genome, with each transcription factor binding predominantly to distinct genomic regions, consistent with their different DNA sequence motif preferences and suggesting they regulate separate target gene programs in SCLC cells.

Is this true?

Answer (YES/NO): NO